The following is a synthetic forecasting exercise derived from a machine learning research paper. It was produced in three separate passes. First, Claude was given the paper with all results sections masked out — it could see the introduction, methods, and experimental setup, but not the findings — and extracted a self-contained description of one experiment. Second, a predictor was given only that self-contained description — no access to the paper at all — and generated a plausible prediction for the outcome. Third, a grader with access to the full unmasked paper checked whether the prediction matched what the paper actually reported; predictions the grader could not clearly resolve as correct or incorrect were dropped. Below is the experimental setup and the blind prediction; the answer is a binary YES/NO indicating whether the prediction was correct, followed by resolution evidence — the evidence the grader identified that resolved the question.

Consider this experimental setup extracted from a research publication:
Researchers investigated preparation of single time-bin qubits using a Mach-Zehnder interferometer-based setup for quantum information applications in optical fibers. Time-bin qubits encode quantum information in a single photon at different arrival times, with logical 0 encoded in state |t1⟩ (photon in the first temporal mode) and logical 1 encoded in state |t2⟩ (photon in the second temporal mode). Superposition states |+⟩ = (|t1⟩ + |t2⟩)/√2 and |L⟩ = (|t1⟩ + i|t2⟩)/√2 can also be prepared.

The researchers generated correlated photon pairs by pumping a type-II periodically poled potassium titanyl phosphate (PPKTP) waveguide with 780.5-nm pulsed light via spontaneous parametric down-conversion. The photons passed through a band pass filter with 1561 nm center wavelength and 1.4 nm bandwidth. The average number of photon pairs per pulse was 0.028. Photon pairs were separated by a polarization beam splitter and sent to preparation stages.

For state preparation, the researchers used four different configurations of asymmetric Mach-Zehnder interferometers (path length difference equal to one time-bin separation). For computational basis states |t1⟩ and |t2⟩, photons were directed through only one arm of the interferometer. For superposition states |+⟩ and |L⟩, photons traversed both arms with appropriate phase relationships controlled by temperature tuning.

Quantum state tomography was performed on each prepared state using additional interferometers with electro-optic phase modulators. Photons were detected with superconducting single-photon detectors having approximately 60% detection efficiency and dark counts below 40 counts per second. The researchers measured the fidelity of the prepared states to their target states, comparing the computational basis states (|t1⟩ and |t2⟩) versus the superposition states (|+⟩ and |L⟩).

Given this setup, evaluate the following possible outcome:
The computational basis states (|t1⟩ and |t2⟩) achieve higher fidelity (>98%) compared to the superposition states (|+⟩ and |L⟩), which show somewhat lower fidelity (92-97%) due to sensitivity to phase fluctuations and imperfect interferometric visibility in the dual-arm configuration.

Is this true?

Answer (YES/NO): NO